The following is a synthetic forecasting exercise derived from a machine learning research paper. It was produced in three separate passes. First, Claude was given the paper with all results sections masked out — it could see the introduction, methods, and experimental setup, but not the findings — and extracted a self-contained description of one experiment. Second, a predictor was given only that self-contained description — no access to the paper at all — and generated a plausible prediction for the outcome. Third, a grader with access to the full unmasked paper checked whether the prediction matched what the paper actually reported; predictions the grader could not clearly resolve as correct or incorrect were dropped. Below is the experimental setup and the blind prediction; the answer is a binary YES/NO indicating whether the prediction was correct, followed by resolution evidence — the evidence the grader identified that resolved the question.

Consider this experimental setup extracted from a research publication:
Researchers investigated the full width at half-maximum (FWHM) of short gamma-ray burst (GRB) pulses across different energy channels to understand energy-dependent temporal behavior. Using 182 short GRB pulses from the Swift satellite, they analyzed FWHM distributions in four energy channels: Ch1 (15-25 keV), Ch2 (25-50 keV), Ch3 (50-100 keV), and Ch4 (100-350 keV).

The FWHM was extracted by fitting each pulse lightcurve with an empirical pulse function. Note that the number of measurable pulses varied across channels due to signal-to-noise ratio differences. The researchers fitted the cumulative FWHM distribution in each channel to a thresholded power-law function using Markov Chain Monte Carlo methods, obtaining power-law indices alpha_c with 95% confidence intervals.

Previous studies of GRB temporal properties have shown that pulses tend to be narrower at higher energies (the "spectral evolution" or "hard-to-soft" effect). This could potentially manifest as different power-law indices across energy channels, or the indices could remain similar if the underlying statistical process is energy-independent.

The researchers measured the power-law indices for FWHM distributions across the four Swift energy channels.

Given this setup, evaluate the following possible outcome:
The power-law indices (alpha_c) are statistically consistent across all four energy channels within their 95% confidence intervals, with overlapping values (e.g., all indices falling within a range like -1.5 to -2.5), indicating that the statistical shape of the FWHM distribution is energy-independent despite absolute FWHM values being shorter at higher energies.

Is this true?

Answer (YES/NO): YES